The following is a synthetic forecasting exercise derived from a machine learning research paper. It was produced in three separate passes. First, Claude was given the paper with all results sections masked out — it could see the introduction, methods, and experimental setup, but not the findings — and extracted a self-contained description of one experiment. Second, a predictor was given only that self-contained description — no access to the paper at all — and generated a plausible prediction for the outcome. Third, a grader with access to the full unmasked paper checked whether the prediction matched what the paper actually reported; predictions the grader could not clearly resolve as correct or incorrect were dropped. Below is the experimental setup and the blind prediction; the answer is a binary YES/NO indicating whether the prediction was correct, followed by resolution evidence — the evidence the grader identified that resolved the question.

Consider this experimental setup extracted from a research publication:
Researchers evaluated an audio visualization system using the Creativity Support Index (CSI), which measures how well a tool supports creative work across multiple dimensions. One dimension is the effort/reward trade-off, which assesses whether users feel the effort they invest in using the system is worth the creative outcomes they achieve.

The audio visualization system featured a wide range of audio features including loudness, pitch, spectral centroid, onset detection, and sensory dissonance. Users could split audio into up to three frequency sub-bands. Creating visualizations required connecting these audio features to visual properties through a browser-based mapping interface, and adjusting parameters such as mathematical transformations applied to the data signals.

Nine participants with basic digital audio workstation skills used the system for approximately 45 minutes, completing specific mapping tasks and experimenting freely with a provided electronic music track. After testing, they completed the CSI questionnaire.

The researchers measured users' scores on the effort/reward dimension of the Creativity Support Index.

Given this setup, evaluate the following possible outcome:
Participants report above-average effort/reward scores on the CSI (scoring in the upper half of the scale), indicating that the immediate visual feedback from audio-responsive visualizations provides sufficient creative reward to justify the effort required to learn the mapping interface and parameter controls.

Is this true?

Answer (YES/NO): NO